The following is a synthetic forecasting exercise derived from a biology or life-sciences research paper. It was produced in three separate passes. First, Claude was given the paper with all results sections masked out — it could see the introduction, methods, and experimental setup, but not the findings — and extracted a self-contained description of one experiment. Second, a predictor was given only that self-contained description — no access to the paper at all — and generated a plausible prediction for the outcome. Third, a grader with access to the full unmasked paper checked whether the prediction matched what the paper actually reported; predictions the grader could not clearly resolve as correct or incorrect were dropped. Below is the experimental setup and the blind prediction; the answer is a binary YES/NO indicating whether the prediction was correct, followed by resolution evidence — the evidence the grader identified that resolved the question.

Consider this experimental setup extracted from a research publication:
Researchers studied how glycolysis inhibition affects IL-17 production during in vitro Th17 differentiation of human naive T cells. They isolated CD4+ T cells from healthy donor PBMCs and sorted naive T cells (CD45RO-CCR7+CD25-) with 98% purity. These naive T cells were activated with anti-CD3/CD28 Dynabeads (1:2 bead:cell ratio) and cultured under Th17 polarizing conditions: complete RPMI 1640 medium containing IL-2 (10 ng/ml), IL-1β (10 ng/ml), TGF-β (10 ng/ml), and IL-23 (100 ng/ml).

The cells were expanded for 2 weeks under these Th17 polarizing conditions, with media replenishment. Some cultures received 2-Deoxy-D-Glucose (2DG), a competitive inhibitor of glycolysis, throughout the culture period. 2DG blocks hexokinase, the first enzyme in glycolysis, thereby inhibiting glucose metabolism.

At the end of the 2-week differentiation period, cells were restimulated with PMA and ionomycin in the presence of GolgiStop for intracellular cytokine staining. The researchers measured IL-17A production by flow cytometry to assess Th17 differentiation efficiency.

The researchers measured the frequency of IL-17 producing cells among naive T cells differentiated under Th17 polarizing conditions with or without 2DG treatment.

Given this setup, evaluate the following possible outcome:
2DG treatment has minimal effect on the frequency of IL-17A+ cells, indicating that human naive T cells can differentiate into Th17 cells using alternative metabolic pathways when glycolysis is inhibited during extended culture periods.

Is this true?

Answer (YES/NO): NO